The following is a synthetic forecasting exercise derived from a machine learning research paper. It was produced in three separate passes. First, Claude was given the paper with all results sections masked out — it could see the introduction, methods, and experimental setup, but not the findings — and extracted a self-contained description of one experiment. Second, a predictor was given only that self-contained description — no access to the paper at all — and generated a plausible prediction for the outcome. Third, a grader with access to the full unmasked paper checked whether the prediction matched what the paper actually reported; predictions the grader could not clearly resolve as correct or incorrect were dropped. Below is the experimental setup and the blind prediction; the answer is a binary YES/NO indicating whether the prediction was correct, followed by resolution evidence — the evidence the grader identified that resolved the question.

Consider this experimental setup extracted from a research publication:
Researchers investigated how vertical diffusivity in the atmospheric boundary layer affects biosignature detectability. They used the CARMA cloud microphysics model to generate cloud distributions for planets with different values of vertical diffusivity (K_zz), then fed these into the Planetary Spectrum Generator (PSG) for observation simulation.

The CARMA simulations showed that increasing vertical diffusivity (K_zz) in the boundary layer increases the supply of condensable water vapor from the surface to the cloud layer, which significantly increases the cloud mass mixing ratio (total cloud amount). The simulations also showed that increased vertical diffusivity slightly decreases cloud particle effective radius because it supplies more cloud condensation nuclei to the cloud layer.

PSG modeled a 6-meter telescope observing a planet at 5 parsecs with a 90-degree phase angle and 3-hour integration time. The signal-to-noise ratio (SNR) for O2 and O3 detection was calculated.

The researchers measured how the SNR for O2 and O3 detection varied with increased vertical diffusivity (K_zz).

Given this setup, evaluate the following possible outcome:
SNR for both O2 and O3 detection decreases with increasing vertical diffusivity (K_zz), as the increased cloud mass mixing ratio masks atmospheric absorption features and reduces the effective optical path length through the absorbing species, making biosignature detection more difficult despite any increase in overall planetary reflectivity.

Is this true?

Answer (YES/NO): NO